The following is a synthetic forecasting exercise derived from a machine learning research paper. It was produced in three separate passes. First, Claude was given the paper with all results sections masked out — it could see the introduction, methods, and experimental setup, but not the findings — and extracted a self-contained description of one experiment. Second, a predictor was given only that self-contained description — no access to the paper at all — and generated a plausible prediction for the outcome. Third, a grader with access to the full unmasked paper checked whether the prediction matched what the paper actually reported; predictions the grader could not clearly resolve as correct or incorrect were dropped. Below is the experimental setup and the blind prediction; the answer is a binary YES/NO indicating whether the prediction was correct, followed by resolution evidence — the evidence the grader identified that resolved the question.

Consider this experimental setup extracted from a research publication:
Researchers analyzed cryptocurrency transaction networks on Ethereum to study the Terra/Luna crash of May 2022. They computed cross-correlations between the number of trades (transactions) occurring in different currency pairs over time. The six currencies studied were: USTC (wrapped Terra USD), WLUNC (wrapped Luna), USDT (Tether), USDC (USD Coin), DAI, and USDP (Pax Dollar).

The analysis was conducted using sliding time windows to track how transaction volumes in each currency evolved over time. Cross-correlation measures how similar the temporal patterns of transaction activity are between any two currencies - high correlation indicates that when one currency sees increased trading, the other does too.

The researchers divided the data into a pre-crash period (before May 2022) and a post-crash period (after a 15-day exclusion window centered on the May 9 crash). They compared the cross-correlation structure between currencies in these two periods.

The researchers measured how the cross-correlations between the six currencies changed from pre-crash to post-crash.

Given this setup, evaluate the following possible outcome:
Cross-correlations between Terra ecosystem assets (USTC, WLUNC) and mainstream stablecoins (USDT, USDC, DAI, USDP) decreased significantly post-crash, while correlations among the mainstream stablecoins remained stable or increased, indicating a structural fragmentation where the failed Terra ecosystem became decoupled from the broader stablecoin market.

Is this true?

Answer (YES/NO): YES